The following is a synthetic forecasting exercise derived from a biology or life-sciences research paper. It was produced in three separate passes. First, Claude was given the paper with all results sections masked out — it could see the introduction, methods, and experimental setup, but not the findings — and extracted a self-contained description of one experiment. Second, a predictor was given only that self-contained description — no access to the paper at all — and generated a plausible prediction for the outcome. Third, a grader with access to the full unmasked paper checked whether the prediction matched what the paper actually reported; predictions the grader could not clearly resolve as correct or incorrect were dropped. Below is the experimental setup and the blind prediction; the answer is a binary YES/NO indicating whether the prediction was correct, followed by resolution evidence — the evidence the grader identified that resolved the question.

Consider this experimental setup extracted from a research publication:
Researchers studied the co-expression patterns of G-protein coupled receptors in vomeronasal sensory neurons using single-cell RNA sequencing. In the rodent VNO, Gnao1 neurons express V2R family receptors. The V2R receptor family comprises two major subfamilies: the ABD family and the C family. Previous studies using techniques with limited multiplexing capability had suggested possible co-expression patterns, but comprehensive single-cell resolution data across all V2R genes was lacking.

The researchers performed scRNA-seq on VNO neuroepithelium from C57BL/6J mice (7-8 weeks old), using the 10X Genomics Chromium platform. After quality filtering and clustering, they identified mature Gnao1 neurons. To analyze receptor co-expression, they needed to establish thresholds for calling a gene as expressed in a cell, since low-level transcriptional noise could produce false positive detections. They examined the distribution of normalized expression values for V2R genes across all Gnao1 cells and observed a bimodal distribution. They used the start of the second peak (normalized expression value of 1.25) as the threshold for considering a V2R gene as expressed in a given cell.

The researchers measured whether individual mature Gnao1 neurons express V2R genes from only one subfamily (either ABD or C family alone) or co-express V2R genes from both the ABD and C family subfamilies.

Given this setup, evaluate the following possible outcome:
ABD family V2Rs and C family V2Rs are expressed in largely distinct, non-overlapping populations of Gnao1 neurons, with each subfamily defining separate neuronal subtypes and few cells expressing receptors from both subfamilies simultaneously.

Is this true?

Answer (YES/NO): NO